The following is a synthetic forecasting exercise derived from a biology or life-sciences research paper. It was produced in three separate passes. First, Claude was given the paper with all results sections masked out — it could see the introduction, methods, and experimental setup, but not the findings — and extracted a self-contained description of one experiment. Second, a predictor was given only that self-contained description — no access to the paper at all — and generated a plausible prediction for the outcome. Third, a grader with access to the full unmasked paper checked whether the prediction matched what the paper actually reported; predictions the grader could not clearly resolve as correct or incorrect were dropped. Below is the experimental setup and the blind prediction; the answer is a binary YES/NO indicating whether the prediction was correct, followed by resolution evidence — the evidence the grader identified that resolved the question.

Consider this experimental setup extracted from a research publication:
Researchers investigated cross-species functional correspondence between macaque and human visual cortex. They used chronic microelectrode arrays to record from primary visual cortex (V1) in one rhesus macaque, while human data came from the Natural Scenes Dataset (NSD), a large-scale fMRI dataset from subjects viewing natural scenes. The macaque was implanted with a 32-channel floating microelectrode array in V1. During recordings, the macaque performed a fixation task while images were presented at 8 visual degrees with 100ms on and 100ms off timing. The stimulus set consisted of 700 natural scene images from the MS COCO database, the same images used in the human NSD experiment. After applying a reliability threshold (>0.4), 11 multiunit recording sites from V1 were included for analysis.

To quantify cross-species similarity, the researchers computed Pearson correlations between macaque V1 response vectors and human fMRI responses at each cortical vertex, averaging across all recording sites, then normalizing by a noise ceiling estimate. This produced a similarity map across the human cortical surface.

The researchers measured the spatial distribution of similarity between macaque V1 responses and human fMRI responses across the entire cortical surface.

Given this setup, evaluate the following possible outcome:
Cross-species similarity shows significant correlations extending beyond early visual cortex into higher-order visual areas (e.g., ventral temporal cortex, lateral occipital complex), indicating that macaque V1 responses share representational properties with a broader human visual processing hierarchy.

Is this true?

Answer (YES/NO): YES